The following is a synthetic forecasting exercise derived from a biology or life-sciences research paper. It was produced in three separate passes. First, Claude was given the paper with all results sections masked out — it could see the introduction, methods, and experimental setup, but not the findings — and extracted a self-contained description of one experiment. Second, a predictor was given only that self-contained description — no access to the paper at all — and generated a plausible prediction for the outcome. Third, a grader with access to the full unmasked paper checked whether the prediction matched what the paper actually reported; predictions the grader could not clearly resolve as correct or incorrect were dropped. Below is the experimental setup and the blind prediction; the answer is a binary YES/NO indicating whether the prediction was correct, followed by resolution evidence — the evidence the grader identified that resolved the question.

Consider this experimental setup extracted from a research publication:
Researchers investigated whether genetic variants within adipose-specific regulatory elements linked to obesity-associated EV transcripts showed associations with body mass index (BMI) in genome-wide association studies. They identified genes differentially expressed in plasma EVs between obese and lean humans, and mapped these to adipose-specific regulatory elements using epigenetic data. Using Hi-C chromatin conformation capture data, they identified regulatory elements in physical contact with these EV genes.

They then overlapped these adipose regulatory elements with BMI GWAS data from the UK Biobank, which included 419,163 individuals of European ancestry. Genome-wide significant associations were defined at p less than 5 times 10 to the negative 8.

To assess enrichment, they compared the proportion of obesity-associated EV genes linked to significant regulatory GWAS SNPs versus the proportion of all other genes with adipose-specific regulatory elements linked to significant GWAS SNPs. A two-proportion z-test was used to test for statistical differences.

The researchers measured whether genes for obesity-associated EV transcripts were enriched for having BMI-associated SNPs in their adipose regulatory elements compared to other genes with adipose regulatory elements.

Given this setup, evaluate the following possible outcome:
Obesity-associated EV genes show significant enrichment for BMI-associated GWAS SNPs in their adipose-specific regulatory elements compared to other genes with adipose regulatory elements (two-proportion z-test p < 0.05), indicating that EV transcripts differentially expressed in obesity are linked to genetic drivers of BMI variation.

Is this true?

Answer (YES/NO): YES